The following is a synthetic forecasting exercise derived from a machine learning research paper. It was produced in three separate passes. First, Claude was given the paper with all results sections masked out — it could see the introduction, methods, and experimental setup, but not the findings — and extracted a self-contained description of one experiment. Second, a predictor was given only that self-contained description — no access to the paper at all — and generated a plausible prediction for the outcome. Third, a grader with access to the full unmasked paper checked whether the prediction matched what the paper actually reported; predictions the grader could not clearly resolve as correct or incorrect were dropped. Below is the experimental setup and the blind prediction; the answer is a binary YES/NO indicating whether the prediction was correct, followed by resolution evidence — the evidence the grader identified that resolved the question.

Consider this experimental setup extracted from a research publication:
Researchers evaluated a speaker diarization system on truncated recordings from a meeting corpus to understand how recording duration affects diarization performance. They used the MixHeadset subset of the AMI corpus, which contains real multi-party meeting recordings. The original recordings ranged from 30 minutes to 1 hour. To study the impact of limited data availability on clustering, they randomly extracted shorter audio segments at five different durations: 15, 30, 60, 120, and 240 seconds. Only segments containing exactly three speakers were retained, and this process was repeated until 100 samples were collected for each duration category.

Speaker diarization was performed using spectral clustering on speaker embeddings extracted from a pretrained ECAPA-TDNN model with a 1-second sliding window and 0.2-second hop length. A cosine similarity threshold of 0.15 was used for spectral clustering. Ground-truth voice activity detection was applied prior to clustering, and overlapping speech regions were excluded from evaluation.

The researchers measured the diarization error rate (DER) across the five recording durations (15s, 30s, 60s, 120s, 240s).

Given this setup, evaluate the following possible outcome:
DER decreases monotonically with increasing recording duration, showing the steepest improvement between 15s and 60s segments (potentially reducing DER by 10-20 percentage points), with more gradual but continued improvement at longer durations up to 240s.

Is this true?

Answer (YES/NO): NO